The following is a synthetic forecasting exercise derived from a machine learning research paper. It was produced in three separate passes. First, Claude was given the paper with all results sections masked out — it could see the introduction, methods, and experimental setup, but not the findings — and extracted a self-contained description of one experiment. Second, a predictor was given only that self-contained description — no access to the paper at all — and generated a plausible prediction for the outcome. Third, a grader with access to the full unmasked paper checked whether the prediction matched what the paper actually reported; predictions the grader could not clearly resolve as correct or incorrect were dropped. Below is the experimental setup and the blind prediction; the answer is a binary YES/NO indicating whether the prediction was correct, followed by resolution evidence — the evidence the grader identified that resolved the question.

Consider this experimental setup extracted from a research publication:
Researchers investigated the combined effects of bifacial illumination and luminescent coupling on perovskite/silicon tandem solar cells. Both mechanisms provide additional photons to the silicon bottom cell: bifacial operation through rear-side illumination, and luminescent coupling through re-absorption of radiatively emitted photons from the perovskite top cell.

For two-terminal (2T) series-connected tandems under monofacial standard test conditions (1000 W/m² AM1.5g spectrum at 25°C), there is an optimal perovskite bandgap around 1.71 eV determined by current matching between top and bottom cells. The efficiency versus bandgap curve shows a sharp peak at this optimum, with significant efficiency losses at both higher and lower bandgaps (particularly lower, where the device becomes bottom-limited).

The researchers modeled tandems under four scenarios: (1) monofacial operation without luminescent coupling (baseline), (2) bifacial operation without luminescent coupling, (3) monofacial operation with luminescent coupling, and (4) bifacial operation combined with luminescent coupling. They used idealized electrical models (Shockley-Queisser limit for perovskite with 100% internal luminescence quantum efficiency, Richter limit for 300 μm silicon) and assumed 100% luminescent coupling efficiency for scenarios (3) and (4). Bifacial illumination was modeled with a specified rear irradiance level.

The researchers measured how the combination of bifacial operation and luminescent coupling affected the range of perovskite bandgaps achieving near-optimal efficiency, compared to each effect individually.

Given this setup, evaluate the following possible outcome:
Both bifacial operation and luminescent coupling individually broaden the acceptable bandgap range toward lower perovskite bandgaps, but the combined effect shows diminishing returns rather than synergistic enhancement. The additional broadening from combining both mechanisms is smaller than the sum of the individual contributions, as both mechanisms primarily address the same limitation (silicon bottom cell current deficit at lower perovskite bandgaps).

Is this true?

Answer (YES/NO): NO